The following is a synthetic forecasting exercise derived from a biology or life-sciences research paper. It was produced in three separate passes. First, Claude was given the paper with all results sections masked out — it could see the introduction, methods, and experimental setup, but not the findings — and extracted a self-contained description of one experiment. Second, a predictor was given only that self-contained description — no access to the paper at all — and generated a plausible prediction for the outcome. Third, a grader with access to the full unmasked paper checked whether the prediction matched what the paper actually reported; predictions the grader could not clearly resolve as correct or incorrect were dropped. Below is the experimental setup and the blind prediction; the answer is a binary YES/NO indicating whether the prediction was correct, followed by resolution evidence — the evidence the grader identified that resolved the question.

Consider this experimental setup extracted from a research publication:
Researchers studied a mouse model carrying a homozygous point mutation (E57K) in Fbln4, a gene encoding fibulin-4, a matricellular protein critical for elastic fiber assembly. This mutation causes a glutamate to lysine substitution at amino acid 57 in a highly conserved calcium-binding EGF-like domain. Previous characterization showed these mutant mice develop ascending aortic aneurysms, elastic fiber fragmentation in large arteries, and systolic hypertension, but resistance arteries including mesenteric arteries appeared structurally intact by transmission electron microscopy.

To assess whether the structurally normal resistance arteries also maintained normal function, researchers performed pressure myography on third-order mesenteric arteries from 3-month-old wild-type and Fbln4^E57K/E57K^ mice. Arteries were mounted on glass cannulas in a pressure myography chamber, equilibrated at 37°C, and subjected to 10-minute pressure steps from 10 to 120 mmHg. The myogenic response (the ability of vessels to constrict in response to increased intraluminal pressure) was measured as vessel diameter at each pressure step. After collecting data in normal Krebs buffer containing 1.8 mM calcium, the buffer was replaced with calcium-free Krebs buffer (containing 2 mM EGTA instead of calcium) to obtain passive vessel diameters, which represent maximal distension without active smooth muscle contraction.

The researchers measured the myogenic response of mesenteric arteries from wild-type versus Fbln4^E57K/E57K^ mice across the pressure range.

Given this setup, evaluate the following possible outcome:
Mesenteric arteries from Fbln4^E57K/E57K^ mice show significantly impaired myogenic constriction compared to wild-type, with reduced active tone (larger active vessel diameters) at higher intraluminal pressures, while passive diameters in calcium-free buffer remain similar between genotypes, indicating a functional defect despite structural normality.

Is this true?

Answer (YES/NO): NO